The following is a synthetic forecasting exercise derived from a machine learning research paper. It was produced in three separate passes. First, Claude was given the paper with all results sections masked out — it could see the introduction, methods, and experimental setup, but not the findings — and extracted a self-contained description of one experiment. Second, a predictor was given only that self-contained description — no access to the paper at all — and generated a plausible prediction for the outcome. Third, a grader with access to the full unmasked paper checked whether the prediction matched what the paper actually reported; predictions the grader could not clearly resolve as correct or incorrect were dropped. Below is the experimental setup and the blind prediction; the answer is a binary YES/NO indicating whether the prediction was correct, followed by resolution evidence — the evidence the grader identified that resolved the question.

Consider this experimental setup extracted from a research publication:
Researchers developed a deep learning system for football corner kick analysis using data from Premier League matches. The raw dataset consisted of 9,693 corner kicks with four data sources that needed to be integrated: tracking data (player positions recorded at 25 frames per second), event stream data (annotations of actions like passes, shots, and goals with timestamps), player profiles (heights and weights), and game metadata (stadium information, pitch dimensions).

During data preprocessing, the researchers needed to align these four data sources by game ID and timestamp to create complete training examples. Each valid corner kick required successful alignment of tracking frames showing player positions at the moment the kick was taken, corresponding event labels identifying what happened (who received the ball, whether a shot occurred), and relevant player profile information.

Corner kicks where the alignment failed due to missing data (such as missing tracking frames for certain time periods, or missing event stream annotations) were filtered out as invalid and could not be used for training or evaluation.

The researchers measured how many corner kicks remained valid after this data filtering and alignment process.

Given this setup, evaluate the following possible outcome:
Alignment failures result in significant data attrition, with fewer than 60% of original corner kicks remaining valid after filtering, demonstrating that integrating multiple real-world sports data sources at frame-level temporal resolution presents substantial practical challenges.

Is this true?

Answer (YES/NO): NO